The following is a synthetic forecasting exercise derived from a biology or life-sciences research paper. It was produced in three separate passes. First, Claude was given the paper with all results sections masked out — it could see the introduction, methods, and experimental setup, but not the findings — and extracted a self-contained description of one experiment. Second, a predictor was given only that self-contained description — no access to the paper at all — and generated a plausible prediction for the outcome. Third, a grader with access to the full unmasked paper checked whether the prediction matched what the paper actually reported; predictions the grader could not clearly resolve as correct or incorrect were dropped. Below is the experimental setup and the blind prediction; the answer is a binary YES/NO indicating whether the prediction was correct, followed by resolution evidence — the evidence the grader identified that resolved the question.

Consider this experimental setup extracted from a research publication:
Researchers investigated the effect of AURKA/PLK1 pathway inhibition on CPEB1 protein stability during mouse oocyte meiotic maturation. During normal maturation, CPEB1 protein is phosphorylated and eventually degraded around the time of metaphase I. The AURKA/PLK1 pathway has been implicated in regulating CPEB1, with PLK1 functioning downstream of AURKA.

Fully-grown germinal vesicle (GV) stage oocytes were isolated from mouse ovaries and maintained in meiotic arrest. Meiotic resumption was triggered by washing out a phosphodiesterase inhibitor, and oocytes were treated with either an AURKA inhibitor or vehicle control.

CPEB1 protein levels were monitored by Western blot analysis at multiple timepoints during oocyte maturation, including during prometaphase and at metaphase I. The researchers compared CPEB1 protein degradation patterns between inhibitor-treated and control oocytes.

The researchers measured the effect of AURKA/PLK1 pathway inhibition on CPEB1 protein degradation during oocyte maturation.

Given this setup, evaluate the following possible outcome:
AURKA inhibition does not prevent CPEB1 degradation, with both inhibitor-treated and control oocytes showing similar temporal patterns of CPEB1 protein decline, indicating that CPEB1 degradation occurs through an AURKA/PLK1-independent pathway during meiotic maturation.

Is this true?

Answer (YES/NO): NO